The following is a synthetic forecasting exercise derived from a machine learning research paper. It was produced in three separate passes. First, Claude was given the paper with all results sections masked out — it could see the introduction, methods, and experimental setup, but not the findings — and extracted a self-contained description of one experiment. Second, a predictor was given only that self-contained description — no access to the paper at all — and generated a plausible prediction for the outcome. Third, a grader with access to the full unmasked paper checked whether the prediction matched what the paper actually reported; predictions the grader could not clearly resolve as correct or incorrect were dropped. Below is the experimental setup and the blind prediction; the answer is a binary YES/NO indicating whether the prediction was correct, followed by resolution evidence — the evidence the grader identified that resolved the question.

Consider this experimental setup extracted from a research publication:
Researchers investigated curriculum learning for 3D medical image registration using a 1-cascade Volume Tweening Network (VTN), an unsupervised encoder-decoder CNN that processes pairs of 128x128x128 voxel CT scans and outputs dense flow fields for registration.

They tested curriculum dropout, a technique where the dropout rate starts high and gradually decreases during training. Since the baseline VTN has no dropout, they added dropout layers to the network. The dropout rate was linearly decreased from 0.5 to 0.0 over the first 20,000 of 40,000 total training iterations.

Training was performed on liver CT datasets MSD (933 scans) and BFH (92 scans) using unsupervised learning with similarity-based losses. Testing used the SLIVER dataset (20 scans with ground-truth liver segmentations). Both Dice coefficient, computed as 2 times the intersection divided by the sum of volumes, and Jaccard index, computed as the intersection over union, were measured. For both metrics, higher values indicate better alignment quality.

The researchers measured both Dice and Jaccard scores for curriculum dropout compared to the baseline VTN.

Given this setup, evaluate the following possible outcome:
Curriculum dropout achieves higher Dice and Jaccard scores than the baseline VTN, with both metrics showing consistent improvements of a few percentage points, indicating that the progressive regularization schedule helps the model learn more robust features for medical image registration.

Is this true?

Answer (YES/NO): NO